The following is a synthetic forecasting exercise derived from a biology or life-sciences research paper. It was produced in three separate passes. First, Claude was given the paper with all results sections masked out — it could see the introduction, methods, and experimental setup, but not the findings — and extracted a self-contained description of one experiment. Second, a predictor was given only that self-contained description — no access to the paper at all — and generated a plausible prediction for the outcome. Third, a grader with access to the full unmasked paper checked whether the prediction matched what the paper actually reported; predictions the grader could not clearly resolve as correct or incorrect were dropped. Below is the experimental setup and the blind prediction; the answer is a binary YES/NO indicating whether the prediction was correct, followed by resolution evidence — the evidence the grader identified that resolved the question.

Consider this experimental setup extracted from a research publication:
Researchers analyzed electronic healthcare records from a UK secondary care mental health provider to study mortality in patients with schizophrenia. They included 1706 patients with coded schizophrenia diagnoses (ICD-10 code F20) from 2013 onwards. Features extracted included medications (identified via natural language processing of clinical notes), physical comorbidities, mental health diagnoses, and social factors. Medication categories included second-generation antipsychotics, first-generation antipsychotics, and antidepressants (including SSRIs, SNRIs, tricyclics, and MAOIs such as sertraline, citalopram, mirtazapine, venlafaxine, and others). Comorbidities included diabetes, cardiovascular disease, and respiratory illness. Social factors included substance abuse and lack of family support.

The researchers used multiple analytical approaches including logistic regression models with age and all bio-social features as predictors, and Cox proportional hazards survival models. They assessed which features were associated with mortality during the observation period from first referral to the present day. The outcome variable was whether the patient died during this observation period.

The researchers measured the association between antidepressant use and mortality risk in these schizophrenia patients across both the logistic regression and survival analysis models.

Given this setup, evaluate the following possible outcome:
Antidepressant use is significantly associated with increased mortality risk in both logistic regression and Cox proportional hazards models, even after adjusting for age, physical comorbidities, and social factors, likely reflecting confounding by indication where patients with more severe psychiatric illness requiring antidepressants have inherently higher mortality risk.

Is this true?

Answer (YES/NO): NO